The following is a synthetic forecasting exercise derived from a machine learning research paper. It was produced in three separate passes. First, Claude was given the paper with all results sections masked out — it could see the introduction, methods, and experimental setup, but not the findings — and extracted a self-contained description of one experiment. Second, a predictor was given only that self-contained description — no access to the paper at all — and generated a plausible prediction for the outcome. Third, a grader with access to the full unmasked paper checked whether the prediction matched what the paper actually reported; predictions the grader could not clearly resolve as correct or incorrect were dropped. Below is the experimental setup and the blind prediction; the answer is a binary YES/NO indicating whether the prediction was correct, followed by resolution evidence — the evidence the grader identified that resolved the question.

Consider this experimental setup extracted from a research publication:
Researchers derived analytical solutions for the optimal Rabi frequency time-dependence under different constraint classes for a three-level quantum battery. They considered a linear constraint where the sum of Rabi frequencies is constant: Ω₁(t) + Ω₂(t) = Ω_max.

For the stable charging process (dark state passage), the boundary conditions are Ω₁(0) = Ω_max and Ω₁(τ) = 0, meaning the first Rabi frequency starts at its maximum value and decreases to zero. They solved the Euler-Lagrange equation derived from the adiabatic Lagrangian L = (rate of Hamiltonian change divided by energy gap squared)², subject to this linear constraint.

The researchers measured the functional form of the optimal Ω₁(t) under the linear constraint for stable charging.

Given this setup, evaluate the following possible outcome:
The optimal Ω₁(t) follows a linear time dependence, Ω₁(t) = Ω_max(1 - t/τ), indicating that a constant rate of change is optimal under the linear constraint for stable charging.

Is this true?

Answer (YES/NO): NO